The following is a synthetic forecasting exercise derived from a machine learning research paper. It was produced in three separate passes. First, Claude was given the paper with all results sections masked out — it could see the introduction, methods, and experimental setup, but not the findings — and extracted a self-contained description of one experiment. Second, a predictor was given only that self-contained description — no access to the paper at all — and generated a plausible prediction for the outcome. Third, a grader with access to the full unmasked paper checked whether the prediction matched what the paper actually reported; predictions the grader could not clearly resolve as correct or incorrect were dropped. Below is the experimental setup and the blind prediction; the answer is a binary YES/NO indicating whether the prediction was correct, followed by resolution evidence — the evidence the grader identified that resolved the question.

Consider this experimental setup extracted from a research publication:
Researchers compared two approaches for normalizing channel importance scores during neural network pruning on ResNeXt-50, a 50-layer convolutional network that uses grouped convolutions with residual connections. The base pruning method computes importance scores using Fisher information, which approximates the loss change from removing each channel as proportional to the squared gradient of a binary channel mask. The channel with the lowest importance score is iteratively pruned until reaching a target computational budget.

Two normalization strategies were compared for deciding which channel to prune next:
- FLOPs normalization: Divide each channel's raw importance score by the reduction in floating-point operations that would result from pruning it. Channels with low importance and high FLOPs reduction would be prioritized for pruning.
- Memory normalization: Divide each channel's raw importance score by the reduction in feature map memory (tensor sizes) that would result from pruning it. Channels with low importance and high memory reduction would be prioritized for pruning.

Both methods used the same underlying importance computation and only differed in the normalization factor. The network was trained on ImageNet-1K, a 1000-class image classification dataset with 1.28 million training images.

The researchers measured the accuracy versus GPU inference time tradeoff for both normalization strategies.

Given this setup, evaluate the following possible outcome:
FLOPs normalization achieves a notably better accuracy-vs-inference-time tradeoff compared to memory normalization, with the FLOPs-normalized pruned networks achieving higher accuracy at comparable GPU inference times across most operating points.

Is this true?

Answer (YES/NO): NO